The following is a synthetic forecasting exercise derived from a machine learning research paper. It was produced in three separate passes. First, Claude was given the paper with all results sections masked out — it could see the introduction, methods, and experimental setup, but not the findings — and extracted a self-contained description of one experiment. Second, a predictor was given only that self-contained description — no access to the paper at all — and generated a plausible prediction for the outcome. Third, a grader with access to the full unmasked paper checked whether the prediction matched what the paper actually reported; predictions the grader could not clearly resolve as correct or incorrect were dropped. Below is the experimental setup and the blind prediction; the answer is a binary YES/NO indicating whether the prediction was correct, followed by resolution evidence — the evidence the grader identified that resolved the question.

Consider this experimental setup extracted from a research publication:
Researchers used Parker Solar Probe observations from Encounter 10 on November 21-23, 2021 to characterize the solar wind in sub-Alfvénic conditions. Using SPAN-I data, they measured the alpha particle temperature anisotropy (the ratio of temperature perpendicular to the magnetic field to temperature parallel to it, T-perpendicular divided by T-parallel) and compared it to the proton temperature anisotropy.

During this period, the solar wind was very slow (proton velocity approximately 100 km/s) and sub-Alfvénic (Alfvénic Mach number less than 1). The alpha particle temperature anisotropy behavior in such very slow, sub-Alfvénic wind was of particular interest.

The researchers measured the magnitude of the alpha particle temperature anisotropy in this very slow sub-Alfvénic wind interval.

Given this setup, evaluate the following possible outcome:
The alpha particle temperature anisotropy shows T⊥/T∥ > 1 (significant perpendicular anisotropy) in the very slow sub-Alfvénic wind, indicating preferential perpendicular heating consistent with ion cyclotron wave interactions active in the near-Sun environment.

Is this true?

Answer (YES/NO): NO